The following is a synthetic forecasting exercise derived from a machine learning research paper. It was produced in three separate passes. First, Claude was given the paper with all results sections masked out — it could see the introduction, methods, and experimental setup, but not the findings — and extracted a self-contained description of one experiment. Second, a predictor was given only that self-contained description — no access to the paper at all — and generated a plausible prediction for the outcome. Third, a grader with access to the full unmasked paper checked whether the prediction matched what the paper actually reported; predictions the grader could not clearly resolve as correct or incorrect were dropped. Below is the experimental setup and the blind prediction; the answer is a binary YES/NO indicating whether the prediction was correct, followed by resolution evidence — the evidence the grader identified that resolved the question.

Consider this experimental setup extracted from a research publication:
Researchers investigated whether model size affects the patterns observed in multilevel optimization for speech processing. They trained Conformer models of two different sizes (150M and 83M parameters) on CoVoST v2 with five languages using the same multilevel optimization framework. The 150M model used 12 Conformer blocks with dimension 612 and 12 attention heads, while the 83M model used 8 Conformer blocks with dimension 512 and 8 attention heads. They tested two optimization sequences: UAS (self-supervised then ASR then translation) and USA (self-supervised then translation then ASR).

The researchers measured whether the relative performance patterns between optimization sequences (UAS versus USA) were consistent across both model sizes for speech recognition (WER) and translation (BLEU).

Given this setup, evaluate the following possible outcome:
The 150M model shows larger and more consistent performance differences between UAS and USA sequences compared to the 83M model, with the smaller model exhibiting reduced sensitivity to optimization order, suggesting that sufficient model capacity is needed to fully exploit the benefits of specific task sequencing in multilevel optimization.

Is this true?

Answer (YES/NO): NO